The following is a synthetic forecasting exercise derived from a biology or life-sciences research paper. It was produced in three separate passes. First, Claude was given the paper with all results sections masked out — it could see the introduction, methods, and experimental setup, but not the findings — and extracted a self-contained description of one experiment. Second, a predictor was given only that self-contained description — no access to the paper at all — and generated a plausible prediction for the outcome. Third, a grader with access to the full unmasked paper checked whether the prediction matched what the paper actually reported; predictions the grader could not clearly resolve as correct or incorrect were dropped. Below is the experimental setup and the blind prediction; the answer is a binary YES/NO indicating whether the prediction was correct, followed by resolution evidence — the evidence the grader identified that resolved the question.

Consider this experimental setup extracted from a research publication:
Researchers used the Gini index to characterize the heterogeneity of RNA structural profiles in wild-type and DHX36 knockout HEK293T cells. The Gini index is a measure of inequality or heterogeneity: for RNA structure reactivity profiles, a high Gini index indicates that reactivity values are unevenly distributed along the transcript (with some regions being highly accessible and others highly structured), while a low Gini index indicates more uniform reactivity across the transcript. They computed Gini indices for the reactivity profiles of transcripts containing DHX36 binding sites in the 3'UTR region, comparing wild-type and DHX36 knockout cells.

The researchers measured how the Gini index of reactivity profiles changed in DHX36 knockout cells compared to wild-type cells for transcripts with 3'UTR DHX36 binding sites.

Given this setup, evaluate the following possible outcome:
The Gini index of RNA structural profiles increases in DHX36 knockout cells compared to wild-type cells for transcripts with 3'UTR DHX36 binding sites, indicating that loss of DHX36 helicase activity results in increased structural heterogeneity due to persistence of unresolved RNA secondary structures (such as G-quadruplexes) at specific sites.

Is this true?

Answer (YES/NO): YES